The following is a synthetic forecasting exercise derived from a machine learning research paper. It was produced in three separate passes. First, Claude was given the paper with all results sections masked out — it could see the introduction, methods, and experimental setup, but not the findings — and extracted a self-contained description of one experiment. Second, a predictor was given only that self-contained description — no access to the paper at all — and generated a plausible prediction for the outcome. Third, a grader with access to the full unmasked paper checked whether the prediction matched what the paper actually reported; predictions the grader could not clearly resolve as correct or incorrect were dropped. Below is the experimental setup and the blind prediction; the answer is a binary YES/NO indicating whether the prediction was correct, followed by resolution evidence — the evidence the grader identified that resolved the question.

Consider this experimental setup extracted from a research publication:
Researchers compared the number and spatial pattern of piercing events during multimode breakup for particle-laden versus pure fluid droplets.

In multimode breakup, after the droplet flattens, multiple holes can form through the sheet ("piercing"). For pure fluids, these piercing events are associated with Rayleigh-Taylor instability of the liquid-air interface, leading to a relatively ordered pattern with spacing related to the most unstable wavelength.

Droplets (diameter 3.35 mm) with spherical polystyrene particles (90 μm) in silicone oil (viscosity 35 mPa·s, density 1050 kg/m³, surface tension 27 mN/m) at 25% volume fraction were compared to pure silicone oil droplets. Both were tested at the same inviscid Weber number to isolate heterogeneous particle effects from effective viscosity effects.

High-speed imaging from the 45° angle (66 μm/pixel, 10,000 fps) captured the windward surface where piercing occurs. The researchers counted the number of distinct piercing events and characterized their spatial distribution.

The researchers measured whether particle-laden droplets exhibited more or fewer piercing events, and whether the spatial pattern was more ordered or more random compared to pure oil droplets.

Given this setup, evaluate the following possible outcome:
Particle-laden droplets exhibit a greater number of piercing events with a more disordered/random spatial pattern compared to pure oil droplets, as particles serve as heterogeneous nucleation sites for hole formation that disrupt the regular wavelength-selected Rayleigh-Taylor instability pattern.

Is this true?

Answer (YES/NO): YES